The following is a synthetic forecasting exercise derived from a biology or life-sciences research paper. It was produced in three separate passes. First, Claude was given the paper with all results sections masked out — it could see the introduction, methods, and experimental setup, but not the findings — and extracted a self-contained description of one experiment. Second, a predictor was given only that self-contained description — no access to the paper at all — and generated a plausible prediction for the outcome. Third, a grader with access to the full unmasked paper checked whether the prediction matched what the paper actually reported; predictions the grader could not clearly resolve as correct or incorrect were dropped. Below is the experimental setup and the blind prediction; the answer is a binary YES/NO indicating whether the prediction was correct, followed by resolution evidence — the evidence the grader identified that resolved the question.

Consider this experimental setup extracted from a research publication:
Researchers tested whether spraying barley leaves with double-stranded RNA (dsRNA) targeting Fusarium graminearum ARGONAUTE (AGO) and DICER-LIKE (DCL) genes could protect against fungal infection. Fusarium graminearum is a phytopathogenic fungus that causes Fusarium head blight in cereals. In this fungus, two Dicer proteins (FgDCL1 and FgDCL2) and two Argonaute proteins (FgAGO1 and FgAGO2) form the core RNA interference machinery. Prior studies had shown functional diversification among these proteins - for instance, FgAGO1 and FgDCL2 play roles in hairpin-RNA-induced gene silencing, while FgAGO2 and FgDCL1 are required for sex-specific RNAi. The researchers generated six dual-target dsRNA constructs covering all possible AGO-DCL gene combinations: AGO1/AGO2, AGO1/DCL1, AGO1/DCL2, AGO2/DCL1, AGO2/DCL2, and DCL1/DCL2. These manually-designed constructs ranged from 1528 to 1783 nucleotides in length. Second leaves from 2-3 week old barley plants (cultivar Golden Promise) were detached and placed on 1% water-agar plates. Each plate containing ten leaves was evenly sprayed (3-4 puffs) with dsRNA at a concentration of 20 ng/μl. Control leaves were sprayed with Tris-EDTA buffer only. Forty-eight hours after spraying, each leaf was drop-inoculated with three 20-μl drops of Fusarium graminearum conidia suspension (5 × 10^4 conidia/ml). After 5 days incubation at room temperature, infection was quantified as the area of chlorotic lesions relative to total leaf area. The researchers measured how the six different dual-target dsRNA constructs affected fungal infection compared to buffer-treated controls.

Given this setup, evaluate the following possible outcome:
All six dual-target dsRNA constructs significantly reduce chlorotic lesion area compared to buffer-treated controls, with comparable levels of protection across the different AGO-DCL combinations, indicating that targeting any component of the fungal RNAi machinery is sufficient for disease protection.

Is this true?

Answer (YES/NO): NO